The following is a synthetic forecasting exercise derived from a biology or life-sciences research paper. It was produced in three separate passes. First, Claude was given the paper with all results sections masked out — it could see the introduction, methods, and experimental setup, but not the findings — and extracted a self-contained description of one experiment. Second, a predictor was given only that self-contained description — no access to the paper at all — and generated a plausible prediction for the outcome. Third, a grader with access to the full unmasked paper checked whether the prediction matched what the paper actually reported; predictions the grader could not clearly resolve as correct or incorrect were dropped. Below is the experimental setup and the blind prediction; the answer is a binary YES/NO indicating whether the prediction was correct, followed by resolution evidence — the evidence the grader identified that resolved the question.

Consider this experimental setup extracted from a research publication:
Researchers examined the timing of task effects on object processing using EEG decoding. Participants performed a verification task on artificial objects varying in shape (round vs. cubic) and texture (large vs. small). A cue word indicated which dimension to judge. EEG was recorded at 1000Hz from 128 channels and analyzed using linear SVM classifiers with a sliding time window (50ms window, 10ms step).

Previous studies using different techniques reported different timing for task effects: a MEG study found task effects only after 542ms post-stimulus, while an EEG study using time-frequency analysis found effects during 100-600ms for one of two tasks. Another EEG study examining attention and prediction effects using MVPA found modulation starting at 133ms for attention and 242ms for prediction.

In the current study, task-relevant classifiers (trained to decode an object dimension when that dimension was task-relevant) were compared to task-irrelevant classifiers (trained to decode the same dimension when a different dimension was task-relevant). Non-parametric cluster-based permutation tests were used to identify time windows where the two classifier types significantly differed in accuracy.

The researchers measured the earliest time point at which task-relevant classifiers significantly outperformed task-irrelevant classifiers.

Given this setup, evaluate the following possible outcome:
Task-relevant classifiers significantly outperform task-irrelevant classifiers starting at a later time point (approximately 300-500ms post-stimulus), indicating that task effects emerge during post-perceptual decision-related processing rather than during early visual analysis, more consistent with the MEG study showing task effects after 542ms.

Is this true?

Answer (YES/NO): NO